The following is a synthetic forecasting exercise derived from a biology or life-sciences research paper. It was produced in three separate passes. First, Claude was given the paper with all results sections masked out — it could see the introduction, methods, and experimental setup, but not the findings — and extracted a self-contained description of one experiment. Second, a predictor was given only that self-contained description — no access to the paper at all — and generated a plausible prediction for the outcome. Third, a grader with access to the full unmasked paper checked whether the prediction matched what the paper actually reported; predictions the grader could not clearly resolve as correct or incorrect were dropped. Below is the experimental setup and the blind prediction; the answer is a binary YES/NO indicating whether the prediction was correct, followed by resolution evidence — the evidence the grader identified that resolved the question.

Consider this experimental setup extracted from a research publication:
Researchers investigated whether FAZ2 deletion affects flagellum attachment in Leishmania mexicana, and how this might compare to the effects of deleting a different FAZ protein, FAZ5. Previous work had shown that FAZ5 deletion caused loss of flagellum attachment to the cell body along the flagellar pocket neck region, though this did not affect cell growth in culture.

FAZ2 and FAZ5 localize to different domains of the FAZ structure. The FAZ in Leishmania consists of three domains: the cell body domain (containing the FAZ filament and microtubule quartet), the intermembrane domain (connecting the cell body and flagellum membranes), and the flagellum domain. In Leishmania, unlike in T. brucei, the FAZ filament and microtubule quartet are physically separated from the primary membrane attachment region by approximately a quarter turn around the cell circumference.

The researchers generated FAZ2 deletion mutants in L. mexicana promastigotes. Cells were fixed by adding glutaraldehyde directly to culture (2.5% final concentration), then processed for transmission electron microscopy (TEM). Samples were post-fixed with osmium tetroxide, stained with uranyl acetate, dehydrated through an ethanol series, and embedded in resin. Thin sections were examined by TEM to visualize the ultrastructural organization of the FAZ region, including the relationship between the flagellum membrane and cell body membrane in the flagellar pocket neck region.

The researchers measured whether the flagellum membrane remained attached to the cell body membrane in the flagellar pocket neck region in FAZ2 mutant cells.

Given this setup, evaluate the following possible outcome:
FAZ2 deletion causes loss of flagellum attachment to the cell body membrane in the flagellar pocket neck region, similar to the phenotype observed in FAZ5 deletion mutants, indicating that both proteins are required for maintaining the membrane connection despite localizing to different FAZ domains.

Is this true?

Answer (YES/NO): NO